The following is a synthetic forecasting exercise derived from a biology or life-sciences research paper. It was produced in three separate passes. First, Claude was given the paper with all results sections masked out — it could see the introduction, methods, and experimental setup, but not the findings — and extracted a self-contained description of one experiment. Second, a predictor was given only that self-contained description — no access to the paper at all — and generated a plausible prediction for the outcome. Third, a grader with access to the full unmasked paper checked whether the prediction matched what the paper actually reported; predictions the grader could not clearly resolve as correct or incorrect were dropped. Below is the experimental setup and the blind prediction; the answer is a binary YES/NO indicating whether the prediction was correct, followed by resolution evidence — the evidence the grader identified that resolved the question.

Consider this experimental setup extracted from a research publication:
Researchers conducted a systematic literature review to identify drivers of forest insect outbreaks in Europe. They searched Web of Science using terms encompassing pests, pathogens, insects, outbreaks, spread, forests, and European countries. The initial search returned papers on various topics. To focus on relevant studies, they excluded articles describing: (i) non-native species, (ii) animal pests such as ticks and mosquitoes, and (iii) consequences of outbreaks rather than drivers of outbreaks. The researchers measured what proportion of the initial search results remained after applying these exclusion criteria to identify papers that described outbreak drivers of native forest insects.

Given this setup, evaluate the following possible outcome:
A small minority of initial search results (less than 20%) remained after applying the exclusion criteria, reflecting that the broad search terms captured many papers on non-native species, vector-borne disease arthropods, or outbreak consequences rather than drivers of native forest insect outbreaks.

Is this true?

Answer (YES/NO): NO